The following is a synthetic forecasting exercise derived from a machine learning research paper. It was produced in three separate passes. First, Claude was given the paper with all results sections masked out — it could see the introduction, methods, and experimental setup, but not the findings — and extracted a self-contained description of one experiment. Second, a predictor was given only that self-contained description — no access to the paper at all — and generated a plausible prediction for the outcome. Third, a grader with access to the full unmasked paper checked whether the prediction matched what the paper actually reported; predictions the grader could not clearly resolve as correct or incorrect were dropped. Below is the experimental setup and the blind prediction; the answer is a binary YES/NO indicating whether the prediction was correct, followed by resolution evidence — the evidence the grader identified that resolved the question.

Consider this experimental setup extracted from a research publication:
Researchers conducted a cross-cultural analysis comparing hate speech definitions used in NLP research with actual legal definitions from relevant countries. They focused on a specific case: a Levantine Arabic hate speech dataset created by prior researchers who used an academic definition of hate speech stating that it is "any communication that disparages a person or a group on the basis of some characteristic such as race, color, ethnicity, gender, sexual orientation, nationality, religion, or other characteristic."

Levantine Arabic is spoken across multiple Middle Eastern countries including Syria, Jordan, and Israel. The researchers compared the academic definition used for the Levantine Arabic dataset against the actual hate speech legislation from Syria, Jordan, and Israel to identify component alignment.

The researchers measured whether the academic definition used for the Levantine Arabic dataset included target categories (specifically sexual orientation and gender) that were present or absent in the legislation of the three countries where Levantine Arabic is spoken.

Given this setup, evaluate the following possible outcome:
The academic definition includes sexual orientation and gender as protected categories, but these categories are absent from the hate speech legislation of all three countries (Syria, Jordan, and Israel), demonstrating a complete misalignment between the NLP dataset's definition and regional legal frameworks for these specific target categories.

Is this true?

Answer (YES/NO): YES